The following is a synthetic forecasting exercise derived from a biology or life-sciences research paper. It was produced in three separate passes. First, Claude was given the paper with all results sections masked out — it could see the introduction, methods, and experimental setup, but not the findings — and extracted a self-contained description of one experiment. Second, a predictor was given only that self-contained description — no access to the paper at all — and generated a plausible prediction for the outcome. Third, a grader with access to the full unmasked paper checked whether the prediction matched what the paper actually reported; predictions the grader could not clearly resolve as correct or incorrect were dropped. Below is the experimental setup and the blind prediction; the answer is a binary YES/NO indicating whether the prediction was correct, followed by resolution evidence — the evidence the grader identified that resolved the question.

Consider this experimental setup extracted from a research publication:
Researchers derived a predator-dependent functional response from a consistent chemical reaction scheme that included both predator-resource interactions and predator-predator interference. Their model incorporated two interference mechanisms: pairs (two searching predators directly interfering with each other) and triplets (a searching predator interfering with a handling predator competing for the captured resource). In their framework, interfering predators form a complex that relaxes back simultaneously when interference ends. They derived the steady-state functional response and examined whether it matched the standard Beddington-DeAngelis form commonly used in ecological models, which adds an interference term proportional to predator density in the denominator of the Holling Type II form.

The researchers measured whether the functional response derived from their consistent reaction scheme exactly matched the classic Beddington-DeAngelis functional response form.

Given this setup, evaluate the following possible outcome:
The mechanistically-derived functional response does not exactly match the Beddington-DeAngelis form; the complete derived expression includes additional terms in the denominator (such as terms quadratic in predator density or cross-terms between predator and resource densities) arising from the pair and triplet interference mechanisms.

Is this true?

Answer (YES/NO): YES